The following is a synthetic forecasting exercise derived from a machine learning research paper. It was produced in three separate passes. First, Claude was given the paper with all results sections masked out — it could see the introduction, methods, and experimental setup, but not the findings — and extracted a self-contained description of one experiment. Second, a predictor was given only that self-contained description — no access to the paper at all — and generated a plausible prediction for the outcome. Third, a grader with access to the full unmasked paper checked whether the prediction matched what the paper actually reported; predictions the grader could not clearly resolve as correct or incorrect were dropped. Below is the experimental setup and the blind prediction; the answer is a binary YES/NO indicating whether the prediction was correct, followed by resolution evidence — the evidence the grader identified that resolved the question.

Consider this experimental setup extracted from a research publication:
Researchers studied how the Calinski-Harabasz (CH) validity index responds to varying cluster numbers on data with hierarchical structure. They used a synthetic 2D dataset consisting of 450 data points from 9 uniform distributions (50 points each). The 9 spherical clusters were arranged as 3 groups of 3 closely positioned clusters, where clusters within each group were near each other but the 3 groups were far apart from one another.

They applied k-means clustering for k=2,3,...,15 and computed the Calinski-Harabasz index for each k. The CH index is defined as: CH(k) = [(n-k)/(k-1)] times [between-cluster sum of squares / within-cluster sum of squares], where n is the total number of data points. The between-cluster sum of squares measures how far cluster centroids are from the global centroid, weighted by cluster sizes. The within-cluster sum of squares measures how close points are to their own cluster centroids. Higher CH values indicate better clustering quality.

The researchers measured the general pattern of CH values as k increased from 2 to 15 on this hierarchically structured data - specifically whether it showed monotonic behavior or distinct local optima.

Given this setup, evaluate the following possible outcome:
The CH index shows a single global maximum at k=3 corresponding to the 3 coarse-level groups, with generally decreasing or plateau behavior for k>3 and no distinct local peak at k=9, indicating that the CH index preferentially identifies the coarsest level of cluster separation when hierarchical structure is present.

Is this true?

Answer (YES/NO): NO